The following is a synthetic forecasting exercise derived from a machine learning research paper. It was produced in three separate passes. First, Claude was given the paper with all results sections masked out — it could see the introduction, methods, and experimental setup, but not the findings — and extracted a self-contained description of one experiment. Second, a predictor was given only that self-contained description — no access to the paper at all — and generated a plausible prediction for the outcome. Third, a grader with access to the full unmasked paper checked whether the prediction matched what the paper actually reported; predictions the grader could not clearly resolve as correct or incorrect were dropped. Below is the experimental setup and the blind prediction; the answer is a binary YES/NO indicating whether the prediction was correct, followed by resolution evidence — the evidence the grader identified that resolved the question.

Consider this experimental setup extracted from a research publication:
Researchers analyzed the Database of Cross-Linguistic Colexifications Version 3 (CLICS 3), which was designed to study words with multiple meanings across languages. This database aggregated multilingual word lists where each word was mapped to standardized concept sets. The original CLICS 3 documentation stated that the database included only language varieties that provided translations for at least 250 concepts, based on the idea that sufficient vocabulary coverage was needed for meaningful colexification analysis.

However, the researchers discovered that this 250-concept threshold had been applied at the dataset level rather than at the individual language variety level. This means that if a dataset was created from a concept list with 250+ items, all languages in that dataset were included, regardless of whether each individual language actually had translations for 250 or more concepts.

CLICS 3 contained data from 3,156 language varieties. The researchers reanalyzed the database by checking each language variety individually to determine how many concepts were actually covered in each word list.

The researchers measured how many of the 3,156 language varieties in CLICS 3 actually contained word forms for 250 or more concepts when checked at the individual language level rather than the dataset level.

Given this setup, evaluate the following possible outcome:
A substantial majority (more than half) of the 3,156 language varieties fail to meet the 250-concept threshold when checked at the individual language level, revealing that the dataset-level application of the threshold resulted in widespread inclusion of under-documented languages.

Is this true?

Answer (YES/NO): NO